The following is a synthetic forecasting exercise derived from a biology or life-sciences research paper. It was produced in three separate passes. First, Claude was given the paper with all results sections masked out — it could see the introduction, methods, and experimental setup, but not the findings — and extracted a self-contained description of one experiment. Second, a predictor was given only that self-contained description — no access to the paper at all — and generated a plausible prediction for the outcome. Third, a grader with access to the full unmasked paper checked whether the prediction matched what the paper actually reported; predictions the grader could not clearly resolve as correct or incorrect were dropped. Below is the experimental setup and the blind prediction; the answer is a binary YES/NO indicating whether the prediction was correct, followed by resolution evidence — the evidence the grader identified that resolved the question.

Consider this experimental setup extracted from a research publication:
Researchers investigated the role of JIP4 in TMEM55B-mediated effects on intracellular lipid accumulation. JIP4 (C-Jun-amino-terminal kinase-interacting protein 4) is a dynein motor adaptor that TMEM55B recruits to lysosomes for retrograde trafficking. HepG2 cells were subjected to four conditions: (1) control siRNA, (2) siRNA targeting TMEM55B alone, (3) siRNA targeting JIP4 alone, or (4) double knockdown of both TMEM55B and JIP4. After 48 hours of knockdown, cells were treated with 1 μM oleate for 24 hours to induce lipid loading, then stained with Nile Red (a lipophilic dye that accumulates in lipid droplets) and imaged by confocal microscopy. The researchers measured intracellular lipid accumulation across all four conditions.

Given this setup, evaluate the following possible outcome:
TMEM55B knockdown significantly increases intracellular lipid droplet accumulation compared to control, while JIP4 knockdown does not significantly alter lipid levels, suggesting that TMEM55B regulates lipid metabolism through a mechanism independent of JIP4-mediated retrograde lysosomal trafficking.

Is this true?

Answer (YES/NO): NO